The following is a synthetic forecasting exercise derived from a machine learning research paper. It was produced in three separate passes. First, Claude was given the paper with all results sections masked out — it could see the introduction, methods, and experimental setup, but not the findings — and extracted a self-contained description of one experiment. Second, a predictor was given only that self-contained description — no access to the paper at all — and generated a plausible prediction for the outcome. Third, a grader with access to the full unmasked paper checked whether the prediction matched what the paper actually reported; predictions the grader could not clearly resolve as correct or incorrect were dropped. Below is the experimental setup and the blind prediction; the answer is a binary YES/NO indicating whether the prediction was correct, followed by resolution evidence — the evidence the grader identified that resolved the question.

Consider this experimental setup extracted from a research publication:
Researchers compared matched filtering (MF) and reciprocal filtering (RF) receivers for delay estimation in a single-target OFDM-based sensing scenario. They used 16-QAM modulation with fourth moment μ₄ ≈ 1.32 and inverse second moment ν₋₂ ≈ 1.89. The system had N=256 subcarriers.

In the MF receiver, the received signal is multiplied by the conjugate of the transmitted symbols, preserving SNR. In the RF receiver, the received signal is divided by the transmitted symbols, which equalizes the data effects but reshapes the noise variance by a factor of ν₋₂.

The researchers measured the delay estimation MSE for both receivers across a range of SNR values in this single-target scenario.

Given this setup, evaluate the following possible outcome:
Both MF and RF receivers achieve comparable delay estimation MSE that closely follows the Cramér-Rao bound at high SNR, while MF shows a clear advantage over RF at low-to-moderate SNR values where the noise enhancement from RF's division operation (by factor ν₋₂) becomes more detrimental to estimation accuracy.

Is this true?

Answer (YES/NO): NO